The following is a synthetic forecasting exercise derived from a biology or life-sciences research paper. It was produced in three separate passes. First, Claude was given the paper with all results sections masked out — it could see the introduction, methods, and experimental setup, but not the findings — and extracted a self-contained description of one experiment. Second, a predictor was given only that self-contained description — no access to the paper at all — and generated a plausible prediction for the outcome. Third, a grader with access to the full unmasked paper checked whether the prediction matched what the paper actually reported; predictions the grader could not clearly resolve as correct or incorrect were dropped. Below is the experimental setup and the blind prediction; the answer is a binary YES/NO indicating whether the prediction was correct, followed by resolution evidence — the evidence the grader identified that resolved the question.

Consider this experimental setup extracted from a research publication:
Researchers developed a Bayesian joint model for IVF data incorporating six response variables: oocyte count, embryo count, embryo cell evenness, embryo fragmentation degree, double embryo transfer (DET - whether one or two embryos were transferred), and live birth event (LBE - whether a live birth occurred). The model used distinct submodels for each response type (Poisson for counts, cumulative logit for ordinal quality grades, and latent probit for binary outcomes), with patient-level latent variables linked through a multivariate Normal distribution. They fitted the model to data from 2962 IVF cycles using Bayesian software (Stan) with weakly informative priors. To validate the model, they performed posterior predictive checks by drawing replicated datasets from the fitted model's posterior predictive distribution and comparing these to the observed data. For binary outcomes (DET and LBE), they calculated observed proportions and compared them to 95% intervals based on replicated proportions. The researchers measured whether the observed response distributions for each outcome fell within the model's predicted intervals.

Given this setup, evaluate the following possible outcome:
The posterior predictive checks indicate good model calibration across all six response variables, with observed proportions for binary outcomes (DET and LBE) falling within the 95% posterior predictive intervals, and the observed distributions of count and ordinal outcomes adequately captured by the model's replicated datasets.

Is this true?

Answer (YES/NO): NO